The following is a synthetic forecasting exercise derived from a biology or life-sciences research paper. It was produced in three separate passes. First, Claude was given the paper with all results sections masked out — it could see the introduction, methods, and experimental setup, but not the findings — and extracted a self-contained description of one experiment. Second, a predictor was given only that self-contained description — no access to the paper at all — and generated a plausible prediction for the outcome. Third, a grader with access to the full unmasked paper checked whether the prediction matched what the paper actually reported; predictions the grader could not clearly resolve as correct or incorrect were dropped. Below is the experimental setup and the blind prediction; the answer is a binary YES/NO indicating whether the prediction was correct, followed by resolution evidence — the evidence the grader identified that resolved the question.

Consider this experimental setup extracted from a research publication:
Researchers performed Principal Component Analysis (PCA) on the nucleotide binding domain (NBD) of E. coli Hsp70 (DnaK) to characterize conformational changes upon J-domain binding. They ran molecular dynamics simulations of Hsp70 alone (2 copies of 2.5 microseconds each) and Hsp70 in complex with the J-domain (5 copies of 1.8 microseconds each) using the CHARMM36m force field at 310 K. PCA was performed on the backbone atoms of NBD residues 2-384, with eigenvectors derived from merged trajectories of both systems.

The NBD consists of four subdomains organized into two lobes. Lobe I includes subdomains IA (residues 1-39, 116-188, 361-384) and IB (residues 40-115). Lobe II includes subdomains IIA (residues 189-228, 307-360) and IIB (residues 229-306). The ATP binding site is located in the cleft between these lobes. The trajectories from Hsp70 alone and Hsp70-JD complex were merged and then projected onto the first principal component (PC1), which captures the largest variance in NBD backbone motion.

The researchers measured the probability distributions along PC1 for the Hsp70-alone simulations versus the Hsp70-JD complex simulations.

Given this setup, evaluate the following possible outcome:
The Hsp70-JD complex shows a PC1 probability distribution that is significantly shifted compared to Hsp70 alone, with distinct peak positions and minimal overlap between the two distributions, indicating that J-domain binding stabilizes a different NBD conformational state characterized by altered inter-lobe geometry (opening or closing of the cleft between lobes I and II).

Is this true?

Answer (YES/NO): YES